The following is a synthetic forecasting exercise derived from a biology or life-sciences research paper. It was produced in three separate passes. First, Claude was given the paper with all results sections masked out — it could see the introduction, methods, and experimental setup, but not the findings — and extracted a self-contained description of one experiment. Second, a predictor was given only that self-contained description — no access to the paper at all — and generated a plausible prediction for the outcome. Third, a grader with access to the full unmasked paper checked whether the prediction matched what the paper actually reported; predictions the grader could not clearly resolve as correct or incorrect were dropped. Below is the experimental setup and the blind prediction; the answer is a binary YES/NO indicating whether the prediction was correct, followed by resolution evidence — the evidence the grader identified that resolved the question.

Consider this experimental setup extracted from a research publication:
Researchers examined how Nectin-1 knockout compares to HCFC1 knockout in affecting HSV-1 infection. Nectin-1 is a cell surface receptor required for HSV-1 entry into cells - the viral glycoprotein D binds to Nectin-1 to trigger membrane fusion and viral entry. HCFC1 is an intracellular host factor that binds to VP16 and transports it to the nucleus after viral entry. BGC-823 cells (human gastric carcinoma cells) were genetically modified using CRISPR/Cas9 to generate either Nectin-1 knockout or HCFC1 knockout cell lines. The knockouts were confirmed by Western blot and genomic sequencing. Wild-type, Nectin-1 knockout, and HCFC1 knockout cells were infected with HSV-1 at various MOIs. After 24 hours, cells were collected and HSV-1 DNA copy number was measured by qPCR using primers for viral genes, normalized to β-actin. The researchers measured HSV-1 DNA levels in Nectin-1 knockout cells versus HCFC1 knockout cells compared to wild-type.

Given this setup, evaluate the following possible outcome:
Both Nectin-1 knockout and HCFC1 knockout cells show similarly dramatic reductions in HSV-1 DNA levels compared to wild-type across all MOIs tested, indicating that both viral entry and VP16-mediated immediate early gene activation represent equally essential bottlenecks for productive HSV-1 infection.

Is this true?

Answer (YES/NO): NO